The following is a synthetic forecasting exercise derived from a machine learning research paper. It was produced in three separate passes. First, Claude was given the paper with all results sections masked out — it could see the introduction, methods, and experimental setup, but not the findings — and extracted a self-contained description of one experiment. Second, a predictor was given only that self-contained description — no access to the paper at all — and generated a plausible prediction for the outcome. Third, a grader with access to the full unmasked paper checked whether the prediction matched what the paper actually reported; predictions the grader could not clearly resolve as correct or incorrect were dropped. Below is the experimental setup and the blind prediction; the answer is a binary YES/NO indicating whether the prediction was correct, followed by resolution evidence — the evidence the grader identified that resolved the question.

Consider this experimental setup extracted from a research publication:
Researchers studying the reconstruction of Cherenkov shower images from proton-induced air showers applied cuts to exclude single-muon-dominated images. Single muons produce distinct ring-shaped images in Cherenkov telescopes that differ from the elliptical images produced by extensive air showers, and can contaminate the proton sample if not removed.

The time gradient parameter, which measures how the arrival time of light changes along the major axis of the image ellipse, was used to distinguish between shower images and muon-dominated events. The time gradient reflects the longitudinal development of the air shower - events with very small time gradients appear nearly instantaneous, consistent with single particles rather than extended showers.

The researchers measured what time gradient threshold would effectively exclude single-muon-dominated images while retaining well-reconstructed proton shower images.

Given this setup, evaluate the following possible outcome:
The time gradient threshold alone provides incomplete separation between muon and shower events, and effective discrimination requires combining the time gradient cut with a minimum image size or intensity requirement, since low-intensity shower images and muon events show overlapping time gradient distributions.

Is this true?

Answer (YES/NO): NO